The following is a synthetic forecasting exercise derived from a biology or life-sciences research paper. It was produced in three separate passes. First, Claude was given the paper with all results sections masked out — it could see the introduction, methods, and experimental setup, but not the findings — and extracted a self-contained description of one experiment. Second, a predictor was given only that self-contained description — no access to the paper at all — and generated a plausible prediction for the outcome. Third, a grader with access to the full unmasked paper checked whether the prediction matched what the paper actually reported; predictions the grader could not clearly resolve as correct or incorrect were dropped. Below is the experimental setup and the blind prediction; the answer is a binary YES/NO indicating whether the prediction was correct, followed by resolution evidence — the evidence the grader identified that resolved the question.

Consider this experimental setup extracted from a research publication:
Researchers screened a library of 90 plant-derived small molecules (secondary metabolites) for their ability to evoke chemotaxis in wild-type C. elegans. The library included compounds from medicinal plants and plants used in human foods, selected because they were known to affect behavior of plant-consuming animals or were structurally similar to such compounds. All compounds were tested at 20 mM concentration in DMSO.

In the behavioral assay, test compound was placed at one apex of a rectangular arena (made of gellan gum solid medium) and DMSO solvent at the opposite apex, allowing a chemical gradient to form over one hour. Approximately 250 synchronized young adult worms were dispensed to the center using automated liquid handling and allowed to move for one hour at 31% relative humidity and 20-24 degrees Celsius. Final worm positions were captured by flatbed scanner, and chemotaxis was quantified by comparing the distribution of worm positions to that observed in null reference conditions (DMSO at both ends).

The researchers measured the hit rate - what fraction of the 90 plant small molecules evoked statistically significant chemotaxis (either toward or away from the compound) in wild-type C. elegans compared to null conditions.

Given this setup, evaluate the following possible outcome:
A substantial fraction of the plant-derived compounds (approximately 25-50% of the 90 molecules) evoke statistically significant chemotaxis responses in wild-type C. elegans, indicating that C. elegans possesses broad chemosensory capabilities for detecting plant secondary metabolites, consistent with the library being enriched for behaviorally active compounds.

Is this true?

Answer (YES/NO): YES